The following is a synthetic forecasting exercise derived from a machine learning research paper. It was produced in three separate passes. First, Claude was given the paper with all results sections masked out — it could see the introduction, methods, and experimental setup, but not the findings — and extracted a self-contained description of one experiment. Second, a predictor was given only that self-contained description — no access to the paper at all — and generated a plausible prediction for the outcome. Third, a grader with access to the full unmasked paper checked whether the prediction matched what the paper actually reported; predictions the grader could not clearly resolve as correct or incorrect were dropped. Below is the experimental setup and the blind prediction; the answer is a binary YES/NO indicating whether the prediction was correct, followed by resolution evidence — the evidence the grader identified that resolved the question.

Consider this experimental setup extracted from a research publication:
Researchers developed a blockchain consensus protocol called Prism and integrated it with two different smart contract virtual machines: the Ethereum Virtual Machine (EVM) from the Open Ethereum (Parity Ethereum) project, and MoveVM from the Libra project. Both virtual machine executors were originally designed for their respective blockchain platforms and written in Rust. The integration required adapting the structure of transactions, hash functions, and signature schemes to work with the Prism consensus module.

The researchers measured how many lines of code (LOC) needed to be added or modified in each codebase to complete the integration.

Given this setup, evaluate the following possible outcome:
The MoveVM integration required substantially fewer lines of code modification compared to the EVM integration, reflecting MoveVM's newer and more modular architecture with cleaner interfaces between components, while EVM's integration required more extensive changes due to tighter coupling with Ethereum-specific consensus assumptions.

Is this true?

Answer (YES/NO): NO